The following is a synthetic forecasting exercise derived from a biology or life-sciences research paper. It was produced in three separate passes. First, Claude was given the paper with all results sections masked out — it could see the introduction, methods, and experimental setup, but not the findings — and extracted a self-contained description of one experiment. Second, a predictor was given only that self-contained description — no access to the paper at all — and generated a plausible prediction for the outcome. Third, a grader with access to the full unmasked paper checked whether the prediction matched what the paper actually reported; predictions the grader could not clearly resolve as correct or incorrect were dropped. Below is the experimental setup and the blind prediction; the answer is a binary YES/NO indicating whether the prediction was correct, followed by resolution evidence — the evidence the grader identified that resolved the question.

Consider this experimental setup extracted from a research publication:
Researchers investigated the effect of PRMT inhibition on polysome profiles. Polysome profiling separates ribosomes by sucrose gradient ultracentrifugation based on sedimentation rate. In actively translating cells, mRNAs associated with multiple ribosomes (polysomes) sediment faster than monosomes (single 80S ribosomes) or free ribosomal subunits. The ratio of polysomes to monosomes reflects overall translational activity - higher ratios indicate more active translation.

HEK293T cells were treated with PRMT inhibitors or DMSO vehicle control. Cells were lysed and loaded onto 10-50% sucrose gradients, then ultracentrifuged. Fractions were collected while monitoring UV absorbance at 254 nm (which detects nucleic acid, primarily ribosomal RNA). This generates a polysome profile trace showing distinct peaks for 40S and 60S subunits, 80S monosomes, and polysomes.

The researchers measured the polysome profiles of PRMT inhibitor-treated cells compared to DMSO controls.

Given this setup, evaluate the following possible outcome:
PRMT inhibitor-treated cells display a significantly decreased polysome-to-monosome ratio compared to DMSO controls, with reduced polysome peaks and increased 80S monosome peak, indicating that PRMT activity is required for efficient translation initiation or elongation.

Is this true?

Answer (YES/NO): YES